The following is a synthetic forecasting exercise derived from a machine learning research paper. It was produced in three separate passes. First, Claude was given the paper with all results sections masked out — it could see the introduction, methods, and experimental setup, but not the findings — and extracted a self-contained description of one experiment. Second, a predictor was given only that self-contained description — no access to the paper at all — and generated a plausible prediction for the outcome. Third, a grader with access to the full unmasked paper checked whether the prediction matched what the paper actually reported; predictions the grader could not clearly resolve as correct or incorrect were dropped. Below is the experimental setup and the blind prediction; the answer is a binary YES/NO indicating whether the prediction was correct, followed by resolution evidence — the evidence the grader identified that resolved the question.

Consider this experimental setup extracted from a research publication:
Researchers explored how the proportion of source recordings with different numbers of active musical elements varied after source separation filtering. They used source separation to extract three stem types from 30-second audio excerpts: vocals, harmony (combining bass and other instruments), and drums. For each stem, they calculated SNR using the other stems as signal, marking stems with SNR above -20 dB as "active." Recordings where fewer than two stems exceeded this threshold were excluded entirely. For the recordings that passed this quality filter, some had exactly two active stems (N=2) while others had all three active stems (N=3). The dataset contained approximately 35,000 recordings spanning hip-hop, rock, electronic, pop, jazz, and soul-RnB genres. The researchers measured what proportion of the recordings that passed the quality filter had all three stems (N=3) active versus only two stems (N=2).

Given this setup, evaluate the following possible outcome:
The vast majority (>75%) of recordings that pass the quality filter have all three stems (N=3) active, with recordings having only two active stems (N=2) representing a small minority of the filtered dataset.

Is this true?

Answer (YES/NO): NO